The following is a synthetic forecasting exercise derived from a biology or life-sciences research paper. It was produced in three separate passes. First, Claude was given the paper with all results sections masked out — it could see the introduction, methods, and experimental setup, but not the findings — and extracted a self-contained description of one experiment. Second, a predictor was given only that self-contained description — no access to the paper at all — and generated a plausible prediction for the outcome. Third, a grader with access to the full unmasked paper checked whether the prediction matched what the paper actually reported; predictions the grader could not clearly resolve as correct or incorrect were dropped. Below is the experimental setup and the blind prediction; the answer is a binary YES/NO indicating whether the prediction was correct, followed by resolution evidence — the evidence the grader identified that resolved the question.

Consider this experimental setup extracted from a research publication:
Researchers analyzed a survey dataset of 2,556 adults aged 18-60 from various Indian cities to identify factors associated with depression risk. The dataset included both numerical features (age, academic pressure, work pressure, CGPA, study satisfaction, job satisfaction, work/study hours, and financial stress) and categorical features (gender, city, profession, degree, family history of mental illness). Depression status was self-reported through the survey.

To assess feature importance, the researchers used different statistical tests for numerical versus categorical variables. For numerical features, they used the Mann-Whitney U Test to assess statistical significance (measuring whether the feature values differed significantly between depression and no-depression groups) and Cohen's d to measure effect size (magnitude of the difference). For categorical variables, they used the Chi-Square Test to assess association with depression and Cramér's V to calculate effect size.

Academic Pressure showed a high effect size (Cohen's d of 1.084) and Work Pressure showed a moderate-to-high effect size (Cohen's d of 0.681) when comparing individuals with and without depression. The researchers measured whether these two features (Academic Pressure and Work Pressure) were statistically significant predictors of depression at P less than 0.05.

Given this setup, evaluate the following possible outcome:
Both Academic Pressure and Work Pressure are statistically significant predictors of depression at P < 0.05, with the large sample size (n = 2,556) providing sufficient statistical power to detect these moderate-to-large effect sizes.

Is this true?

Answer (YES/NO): NO